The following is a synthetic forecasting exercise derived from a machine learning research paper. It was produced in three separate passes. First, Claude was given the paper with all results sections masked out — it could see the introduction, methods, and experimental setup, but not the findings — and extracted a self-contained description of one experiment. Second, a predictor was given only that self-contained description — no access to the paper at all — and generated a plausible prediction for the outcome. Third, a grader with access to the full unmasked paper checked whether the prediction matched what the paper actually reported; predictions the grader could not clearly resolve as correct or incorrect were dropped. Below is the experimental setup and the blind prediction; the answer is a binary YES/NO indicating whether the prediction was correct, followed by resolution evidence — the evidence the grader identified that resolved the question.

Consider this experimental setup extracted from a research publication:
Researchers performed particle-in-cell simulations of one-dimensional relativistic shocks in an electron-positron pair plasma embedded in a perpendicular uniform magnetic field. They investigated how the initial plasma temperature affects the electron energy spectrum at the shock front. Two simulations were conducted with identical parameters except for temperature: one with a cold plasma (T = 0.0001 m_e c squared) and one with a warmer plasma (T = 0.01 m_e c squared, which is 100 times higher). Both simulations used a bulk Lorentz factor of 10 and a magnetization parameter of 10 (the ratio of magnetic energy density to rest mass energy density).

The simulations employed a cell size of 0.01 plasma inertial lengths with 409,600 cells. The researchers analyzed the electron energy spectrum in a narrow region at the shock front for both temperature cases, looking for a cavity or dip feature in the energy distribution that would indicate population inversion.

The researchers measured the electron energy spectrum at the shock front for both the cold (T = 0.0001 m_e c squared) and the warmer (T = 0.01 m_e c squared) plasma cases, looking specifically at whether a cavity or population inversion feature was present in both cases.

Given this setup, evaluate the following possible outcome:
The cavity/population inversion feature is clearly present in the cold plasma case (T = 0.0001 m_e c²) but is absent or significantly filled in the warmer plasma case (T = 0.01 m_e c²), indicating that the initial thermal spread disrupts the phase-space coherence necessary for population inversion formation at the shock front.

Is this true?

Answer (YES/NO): NO